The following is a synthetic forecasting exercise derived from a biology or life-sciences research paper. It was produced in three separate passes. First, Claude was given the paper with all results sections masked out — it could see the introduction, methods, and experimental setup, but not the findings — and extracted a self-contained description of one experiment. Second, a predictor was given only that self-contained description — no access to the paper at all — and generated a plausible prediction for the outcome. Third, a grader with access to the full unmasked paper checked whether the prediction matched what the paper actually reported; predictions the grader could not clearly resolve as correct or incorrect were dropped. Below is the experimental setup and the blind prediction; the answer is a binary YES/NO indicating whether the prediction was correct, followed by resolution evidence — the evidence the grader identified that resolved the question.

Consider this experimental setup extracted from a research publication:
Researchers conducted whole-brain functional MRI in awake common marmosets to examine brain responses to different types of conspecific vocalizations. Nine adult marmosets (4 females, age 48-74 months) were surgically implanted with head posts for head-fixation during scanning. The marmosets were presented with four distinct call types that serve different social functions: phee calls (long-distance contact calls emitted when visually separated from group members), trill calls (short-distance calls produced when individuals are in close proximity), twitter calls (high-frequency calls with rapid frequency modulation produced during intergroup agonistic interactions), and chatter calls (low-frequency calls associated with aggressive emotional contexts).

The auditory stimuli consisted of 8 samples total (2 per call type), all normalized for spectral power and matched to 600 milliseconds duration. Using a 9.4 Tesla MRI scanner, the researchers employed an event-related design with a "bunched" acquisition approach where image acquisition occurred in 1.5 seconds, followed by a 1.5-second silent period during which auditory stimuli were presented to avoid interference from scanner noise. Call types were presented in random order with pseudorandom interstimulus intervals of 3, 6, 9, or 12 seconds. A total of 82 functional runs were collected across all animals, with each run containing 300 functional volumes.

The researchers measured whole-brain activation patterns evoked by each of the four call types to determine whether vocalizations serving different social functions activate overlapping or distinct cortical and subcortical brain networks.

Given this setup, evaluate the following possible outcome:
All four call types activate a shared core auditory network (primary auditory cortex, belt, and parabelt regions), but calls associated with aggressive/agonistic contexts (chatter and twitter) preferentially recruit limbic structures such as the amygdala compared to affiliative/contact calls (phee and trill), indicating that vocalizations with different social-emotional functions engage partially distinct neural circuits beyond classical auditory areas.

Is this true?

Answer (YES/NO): NO